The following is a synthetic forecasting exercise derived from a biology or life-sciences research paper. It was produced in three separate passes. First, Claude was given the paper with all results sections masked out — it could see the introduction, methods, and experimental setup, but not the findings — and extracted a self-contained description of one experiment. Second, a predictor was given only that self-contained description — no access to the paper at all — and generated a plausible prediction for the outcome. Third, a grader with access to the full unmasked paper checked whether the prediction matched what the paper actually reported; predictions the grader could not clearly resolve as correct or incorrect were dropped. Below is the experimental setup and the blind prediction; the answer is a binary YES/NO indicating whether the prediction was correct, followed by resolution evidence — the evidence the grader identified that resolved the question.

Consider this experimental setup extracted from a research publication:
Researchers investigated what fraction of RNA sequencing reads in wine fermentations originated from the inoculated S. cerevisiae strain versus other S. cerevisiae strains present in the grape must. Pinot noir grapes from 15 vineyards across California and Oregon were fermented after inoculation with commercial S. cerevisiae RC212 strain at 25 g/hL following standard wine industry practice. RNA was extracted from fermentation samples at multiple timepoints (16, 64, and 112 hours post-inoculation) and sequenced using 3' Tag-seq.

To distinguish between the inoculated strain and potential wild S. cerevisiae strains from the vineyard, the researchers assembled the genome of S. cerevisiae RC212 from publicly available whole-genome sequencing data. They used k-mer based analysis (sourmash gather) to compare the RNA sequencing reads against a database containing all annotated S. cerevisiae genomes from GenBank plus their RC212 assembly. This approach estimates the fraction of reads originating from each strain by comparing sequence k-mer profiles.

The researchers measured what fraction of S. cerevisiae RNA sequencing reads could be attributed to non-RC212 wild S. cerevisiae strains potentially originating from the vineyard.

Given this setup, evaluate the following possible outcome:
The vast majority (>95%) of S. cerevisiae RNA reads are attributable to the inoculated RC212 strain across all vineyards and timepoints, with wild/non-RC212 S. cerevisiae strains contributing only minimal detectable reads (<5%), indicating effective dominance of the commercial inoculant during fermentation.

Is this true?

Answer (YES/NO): YES